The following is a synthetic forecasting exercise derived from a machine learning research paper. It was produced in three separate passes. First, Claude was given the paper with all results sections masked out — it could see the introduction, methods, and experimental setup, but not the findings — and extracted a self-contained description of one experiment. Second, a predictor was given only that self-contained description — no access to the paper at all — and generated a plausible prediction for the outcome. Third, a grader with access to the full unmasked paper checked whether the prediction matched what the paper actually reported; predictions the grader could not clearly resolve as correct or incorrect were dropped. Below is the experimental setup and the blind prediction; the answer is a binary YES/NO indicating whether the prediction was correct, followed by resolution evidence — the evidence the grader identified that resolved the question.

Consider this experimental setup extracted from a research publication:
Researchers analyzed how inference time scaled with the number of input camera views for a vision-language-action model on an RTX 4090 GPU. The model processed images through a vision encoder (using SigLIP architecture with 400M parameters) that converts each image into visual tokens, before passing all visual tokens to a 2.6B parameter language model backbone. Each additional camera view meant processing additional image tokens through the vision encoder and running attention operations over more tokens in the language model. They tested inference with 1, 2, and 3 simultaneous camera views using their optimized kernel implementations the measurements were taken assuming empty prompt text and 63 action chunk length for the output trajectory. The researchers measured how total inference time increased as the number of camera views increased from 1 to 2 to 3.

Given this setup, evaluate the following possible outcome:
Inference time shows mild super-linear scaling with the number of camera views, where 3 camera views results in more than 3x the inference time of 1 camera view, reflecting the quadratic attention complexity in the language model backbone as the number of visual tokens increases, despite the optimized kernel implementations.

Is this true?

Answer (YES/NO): NO